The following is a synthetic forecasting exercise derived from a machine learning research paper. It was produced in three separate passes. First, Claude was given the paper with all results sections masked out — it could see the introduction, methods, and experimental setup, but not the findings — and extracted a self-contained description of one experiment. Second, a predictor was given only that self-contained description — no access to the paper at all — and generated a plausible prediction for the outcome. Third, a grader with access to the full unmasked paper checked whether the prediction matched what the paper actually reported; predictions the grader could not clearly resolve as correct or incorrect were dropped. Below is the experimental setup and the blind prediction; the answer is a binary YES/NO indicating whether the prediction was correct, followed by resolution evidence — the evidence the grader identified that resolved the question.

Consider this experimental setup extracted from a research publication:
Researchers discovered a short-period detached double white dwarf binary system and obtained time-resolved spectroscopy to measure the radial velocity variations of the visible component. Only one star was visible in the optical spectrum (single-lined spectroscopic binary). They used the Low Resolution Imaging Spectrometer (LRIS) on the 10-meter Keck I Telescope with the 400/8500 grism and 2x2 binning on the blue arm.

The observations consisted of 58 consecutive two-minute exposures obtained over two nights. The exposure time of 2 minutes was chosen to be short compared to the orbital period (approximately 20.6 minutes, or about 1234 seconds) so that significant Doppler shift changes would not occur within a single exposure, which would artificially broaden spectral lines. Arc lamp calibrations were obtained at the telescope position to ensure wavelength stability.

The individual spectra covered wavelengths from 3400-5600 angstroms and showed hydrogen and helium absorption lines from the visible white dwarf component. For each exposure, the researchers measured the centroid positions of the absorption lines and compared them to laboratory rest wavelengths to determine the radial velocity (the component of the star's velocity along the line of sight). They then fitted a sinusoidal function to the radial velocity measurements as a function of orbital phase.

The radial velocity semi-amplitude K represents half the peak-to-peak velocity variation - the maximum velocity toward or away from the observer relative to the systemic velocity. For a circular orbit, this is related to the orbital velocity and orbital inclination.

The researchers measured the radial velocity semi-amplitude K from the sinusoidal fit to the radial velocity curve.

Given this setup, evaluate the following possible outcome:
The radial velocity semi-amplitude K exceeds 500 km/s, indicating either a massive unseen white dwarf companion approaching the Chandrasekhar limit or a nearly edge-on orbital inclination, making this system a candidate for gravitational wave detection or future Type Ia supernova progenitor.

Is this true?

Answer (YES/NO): NO